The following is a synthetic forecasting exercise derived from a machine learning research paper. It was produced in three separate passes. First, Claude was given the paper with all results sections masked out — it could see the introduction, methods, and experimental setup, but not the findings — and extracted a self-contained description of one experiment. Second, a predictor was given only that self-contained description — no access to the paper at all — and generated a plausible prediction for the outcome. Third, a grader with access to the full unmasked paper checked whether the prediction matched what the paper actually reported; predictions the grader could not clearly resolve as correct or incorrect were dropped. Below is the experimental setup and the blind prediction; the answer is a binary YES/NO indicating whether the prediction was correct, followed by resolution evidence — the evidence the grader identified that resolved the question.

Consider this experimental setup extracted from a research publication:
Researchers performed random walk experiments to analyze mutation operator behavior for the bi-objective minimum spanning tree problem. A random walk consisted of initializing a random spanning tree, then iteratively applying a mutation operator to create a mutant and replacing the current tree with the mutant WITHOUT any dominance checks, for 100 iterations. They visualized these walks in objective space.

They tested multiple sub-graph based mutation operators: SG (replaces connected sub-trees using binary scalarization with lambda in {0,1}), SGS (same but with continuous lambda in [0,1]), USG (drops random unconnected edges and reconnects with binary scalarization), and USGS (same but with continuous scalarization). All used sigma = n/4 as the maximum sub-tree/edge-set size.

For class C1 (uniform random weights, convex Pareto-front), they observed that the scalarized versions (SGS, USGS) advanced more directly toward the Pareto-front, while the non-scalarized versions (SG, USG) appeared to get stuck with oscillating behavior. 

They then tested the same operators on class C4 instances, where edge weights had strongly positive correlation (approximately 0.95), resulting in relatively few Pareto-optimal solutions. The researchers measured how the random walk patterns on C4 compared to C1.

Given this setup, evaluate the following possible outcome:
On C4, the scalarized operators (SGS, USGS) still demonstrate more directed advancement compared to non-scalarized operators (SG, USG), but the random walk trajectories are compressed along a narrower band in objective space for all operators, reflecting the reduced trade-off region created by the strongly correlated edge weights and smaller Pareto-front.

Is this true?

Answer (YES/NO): NO